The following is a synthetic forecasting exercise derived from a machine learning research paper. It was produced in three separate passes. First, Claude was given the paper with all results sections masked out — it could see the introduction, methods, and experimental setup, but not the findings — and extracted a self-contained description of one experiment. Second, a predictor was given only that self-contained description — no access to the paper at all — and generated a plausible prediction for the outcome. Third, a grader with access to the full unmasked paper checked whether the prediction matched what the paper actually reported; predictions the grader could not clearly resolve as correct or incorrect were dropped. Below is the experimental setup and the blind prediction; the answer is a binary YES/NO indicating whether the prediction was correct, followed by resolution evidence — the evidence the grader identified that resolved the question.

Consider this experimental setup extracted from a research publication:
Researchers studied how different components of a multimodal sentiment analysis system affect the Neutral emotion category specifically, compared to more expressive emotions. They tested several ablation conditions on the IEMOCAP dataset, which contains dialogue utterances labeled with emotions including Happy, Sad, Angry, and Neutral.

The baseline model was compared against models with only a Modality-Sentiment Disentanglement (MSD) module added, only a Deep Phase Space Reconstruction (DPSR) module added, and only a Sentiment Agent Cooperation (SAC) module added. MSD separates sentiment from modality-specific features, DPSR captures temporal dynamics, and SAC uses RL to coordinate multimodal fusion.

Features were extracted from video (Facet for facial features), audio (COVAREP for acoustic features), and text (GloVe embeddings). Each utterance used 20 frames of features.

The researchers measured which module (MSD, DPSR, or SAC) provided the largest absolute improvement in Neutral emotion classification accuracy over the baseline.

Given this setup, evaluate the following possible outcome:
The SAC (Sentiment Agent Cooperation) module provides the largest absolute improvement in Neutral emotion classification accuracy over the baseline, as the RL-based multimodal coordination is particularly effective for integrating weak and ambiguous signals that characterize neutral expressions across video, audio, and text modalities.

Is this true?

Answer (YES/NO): NO